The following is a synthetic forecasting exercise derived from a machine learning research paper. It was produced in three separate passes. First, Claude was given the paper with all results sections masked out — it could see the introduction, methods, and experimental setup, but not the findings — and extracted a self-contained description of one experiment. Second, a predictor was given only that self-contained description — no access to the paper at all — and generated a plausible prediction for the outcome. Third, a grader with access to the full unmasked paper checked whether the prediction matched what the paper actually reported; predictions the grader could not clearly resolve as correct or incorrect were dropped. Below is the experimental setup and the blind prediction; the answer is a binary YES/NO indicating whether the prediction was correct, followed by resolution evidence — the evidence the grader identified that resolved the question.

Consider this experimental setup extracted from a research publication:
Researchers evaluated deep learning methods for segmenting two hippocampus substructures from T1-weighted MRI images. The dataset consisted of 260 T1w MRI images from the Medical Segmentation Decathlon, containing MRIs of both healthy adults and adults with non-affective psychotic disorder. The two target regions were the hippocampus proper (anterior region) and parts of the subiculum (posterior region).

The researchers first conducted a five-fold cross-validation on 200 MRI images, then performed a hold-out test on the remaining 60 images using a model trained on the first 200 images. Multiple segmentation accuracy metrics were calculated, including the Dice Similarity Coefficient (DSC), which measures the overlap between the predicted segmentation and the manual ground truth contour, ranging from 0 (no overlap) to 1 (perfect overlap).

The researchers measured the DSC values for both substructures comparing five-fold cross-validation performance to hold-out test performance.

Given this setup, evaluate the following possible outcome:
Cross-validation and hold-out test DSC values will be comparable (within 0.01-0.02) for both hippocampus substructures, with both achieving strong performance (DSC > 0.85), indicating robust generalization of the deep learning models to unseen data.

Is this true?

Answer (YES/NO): NO